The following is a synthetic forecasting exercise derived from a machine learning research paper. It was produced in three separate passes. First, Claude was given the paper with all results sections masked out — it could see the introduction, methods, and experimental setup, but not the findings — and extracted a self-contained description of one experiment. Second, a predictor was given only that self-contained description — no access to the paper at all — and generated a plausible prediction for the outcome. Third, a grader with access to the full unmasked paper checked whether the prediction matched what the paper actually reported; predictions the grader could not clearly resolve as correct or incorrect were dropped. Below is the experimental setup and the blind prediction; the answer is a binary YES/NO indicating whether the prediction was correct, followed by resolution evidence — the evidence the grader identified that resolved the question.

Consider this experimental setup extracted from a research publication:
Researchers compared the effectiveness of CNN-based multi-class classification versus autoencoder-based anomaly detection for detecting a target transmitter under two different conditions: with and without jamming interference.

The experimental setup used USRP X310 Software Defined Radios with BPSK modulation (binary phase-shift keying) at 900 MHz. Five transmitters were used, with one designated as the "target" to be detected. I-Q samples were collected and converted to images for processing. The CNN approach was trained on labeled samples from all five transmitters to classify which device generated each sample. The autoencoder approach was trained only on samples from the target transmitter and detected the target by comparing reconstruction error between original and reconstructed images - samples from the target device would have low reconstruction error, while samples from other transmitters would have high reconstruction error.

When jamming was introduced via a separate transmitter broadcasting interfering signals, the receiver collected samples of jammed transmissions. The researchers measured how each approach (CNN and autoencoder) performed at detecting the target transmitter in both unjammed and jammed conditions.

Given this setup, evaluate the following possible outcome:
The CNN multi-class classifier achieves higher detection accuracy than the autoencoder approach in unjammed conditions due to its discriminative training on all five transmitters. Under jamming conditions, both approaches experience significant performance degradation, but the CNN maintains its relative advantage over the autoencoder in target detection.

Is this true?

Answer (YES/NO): NO